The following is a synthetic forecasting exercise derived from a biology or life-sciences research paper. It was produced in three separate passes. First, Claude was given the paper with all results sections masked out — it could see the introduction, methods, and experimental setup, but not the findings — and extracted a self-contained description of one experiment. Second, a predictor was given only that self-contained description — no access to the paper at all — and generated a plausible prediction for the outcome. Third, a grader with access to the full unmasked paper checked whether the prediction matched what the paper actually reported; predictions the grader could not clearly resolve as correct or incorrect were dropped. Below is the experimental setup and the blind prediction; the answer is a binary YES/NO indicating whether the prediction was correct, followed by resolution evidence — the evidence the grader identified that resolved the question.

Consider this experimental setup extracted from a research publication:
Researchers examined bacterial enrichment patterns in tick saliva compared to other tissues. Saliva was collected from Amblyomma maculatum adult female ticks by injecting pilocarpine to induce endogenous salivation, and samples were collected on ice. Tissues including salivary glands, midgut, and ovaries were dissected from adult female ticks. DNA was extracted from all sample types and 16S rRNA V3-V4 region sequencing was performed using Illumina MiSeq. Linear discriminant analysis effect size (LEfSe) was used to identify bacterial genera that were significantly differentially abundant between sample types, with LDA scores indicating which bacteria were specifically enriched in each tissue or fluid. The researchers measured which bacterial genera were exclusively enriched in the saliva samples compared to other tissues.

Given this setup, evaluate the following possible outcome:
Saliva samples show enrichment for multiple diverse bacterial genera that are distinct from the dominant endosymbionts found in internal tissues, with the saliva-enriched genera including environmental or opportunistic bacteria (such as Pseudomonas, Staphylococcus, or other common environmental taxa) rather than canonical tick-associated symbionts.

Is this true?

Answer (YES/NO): YES